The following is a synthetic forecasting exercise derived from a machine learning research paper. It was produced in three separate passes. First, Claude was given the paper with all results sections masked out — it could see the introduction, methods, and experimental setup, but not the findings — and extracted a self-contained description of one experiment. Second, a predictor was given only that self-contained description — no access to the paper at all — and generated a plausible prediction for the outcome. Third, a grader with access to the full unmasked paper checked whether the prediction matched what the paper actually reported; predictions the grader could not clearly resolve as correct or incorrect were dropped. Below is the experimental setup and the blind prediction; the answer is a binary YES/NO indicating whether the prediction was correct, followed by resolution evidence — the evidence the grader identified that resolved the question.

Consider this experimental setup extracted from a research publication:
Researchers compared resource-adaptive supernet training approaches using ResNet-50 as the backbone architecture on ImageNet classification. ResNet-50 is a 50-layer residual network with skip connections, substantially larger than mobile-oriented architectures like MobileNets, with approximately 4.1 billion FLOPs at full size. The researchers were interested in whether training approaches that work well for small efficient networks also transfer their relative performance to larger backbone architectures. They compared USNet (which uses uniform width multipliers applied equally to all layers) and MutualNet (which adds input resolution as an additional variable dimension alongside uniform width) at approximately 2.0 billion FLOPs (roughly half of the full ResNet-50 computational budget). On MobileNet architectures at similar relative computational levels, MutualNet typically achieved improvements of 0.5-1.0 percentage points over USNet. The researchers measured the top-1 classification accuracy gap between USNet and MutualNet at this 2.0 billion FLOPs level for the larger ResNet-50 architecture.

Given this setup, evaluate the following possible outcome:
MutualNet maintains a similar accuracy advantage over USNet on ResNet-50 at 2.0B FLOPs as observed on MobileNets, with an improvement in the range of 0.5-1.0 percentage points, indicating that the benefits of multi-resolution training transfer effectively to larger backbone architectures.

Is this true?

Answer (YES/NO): YES